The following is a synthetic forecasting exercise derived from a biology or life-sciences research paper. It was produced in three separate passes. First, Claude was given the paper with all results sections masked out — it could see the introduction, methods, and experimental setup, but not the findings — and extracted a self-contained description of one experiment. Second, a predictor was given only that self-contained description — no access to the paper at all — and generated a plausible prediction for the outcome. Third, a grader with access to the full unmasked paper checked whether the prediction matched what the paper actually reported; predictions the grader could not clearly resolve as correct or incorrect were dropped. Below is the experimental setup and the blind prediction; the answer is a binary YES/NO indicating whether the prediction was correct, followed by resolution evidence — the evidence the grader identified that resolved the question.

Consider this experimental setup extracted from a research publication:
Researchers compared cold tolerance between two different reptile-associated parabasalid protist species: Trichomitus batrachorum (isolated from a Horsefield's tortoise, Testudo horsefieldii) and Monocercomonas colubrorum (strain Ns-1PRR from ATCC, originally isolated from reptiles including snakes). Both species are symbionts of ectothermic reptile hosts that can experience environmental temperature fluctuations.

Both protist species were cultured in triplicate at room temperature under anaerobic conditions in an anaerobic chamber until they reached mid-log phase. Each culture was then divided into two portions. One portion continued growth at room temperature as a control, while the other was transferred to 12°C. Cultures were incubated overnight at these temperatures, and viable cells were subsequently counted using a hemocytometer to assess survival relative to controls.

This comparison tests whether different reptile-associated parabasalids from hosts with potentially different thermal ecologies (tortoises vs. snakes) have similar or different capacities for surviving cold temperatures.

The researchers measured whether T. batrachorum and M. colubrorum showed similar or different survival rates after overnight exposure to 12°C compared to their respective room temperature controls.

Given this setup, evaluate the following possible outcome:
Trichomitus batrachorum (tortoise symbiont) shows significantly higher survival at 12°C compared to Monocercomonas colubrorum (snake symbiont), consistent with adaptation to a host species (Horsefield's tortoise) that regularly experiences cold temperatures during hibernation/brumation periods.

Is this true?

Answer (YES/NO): NO